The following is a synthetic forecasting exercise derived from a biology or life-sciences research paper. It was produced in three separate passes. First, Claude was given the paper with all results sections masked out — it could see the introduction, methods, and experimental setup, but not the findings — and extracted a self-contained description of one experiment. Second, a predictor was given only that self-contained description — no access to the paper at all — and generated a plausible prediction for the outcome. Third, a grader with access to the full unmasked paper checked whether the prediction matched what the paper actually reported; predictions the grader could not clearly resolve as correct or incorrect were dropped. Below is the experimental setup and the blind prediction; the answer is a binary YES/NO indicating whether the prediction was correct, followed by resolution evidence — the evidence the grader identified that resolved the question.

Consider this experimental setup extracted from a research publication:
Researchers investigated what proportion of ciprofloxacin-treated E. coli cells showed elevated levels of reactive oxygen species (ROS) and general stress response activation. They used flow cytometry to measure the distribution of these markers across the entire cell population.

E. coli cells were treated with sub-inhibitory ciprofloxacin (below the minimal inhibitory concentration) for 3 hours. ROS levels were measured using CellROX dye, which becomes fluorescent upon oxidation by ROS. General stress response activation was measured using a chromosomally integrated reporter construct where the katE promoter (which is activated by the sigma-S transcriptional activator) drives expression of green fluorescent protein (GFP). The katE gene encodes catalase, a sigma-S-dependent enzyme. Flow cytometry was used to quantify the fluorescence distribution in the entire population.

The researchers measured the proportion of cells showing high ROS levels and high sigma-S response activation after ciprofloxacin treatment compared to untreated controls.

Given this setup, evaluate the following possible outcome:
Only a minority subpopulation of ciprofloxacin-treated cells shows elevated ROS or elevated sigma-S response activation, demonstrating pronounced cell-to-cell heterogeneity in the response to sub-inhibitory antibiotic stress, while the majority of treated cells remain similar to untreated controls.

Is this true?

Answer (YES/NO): YES